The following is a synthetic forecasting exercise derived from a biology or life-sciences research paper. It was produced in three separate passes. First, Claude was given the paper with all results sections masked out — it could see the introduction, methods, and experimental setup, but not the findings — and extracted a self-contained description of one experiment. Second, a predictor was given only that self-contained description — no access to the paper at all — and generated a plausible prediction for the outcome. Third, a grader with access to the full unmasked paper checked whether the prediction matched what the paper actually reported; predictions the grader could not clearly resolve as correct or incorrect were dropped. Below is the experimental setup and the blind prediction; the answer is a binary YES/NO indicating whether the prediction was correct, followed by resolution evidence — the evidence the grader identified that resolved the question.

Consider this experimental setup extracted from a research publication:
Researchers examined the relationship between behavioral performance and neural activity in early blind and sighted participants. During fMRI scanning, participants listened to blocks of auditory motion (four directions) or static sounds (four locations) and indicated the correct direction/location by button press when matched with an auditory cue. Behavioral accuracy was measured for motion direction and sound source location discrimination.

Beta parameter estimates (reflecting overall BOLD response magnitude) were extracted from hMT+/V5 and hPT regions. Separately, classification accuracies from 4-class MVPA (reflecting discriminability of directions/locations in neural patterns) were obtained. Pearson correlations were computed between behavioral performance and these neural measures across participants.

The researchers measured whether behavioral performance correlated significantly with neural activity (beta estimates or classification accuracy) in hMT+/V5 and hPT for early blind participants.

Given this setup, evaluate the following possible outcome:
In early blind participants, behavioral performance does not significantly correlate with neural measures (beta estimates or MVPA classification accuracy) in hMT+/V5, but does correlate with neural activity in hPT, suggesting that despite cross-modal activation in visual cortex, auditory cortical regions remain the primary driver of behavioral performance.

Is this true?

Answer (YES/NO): NO